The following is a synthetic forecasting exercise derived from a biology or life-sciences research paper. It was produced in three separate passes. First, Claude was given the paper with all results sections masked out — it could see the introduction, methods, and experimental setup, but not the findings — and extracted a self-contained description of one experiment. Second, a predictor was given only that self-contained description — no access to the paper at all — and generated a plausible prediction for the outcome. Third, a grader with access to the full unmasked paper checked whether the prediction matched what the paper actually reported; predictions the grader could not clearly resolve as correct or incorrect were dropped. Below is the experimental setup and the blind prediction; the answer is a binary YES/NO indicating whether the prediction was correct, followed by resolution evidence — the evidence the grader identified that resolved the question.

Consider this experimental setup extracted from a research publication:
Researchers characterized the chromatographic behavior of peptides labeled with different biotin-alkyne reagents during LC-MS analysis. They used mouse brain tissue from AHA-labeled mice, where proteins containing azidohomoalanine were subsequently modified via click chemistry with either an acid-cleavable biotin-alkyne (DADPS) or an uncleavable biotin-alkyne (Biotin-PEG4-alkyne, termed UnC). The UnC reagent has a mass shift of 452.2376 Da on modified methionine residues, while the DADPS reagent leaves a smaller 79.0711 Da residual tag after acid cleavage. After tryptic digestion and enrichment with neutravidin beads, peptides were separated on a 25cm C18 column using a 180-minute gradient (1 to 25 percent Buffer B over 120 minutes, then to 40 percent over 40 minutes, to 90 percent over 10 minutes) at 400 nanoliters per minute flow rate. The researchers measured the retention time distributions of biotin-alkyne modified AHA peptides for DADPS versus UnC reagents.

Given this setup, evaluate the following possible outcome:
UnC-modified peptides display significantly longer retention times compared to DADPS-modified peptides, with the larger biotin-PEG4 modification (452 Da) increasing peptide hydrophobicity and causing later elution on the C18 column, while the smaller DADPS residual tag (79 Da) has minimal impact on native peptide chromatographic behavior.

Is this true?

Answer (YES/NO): YES